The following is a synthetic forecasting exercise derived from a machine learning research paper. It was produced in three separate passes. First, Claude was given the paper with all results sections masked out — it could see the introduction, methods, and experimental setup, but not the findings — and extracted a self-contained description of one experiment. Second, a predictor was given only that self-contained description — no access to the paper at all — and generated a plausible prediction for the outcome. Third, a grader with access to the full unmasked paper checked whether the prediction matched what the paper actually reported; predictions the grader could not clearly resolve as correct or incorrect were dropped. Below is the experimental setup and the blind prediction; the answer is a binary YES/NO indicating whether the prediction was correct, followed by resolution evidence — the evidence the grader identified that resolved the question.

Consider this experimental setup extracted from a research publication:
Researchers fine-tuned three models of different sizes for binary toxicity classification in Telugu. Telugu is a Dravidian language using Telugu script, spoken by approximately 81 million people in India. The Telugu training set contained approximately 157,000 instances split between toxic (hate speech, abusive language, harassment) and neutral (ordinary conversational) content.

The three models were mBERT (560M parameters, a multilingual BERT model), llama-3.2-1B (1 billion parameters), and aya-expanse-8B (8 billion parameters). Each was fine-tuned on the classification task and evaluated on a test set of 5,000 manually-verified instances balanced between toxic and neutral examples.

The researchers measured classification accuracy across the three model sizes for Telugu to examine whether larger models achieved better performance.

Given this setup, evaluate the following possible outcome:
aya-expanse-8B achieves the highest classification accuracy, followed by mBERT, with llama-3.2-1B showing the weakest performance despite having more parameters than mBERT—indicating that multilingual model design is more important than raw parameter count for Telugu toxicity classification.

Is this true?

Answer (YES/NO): NO